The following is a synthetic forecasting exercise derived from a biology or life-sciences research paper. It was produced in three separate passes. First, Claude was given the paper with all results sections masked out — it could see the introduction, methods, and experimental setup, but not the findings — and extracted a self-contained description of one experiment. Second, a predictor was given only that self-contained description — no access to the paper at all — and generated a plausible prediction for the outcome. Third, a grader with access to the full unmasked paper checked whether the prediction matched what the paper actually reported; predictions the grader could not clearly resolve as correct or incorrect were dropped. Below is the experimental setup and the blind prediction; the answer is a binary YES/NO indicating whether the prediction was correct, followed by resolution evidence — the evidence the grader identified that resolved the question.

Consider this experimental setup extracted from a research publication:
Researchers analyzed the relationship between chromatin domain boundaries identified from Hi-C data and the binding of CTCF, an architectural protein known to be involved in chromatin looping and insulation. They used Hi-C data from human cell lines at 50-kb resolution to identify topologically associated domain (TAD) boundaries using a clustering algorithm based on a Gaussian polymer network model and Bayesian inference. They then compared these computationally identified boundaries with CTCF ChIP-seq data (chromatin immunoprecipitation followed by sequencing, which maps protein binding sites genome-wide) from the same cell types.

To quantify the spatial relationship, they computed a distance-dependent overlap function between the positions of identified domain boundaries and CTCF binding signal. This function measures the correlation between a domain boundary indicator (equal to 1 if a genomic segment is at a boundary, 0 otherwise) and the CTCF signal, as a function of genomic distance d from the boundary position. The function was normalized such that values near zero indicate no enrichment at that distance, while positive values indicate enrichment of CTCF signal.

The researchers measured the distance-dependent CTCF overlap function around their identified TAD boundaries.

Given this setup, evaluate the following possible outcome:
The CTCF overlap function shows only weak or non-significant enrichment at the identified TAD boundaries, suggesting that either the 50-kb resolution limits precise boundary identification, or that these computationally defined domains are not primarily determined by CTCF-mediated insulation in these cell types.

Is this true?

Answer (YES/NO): NO